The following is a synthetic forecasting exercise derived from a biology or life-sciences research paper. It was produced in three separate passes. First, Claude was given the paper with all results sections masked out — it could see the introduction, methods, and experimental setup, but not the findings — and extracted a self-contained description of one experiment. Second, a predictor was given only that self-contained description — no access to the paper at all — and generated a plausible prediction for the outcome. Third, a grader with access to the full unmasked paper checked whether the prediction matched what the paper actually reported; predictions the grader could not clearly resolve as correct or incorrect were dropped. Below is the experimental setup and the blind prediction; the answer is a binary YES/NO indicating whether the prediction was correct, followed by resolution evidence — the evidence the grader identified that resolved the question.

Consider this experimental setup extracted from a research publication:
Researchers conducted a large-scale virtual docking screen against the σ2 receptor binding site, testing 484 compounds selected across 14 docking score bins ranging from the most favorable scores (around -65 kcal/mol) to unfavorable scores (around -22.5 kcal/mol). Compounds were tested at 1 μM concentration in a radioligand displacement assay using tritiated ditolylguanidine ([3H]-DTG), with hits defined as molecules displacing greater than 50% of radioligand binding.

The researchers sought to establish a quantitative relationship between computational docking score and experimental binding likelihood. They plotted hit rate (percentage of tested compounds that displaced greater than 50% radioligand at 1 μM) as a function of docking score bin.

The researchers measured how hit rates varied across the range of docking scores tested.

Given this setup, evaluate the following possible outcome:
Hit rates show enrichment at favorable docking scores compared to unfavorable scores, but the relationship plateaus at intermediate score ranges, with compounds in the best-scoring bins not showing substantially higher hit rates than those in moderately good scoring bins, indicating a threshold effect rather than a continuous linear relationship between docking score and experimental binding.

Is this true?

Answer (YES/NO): NO